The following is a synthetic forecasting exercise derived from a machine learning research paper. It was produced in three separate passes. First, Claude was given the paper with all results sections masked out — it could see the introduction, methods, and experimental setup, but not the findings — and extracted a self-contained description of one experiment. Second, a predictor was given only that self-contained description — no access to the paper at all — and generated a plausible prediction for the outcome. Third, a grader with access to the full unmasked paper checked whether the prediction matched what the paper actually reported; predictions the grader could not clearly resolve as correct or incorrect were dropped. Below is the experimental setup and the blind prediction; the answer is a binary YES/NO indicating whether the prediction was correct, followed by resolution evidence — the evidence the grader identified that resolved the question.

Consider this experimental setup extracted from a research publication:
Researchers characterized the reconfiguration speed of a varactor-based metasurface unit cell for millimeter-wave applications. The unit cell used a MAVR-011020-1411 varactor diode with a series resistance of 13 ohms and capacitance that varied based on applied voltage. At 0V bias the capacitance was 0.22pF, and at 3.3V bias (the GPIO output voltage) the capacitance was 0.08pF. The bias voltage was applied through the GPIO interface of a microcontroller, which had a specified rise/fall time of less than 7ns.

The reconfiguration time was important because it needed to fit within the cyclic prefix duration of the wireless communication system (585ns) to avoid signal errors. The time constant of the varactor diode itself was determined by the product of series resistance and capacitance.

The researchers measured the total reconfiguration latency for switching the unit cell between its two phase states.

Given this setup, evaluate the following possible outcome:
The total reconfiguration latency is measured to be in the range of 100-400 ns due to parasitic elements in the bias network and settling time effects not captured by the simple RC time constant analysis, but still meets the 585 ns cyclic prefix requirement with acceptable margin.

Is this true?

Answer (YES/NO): NO